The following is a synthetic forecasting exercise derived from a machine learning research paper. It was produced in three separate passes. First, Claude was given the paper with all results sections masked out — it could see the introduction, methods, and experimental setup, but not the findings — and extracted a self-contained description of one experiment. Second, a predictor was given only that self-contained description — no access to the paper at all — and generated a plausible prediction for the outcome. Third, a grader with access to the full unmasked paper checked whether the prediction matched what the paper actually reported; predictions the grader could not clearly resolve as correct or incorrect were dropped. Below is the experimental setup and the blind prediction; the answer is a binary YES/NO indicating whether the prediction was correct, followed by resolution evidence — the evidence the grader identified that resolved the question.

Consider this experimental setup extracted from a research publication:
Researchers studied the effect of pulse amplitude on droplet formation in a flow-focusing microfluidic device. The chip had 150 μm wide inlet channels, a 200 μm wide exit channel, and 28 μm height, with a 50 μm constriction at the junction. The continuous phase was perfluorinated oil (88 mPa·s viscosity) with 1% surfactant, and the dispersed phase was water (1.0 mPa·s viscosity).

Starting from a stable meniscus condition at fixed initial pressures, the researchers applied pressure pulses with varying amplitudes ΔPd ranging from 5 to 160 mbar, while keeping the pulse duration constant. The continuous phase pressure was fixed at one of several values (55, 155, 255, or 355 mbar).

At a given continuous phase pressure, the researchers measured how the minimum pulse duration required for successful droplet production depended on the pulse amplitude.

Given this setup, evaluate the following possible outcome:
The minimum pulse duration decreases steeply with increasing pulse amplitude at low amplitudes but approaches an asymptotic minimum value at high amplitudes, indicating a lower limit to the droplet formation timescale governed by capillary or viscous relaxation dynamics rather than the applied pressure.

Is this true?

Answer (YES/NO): NO